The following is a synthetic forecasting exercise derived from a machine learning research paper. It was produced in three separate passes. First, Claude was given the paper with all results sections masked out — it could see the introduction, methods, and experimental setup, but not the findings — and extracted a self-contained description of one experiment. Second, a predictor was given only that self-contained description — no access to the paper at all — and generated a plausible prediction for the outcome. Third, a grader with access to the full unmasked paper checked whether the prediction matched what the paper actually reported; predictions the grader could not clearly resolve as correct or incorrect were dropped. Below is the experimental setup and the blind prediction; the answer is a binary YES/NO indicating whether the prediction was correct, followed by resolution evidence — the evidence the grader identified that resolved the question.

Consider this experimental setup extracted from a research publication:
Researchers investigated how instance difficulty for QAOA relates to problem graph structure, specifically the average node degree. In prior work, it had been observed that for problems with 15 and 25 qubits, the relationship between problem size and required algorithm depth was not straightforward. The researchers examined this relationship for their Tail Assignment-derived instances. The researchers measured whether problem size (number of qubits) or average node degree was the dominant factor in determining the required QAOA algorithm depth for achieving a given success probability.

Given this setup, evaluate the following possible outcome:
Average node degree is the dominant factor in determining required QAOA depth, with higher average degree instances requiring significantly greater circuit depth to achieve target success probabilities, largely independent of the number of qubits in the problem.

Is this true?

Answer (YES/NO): YES